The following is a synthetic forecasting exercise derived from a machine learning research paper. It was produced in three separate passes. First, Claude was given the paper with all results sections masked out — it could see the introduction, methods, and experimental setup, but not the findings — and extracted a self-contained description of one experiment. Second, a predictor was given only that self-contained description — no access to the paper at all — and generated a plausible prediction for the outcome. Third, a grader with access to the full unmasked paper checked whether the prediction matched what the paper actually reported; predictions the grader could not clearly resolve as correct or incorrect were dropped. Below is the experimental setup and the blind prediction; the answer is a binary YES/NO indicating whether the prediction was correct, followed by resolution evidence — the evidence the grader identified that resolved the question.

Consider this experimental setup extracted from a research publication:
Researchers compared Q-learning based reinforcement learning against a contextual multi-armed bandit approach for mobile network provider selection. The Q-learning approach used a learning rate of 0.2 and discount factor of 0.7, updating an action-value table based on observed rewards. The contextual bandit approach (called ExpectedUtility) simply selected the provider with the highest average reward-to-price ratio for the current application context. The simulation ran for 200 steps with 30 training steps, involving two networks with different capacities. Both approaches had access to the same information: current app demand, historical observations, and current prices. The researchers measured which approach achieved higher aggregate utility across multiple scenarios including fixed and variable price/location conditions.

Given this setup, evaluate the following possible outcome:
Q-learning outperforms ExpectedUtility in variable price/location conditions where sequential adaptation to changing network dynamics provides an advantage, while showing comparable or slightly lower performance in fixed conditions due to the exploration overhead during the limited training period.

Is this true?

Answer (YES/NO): NO